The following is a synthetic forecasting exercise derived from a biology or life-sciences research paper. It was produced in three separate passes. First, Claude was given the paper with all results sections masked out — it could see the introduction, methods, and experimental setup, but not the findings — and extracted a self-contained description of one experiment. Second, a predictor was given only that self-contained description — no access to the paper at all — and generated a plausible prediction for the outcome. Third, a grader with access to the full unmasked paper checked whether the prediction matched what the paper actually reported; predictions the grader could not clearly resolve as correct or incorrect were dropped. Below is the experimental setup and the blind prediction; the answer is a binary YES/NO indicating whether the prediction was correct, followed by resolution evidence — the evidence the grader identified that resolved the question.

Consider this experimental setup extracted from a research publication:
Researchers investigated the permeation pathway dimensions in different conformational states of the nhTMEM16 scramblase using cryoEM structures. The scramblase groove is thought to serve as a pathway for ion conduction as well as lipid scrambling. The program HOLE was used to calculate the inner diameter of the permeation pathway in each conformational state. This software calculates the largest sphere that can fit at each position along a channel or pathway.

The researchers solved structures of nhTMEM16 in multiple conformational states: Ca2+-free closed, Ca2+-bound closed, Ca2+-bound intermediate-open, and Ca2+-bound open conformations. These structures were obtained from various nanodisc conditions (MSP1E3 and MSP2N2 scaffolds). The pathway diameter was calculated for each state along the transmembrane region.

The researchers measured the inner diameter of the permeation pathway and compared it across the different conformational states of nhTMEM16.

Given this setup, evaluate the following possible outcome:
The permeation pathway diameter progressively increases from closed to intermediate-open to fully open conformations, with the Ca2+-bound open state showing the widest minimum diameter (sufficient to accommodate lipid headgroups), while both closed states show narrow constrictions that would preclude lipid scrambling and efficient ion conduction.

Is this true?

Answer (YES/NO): NO